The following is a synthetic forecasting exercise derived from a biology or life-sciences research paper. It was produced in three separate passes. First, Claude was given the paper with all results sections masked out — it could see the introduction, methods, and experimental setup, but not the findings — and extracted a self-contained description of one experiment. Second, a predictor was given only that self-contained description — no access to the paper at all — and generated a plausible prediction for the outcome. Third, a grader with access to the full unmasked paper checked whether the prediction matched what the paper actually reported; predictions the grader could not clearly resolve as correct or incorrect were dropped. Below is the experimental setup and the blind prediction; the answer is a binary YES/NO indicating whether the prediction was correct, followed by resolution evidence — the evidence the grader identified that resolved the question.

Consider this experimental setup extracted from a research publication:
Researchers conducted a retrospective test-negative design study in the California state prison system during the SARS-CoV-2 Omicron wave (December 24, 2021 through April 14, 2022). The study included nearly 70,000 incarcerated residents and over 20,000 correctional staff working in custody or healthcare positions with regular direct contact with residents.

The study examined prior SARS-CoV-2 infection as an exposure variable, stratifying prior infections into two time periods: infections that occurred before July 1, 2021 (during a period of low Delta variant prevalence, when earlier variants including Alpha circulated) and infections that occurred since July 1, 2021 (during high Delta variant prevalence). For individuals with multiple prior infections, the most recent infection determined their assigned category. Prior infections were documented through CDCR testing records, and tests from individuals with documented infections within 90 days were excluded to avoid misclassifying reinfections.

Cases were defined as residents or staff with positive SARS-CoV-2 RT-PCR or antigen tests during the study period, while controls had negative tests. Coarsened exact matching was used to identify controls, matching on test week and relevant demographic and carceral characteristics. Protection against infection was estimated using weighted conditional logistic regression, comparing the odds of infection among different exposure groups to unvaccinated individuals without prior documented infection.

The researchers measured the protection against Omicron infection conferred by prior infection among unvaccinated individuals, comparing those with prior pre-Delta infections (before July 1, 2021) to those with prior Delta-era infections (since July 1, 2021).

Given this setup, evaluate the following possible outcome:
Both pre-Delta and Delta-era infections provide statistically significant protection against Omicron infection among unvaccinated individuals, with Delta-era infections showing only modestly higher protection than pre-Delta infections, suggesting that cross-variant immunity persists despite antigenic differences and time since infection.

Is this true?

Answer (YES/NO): NO